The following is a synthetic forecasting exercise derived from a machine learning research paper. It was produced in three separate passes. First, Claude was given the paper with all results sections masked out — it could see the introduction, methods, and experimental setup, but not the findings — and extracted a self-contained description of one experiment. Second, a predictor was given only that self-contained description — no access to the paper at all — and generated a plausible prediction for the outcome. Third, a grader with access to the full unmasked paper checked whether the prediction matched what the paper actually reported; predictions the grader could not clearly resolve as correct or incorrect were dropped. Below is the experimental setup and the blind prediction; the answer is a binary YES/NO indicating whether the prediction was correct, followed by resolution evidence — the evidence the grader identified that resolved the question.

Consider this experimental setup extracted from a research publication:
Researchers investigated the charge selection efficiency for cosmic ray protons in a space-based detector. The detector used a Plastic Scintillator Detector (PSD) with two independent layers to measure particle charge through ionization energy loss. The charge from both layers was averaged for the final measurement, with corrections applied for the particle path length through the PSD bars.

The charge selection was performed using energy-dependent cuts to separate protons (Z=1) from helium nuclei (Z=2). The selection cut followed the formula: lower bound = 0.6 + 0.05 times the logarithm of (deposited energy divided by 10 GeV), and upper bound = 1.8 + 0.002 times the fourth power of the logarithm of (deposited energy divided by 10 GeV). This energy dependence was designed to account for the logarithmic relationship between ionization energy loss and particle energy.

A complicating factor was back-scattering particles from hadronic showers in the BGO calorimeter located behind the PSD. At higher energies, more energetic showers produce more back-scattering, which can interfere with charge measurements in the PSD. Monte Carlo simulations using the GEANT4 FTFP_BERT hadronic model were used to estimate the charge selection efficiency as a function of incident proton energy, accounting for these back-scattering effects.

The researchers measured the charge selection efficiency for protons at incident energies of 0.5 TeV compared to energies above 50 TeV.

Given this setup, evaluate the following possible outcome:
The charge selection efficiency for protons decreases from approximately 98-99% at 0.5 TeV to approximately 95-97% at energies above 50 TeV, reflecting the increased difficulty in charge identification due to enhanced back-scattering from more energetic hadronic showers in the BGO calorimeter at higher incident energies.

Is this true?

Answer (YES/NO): NO